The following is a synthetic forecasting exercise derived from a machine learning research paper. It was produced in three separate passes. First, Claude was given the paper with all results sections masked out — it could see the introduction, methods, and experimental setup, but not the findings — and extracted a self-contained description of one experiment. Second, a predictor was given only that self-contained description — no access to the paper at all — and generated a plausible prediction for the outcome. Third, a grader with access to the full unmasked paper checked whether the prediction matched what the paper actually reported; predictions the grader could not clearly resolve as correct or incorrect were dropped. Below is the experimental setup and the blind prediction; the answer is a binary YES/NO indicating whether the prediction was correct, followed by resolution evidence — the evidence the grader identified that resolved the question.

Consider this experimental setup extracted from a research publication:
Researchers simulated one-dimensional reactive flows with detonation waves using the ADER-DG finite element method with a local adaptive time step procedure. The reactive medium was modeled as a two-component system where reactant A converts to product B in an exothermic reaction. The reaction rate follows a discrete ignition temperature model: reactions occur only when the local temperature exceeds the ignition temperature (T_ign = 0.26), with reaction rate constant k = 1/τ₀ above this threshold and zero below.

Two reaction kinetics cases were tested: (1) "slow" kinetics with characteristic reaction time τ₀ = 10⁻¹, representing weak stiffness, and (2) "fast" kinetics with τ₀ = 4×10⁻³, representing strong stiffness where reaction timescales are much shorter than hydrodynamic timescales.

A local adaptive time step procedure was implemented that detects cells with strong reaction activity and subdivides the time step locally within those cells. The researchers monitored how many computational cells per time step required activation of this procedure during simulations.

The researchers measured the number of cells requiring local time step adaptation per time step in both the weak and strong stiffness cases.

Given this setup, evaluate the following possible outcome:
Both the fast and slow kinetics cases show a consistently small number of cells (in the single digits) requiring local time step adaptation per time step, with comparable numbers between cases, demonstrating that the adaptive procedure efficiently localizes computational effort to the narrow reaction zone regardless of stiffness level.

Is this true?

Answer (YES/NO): YES